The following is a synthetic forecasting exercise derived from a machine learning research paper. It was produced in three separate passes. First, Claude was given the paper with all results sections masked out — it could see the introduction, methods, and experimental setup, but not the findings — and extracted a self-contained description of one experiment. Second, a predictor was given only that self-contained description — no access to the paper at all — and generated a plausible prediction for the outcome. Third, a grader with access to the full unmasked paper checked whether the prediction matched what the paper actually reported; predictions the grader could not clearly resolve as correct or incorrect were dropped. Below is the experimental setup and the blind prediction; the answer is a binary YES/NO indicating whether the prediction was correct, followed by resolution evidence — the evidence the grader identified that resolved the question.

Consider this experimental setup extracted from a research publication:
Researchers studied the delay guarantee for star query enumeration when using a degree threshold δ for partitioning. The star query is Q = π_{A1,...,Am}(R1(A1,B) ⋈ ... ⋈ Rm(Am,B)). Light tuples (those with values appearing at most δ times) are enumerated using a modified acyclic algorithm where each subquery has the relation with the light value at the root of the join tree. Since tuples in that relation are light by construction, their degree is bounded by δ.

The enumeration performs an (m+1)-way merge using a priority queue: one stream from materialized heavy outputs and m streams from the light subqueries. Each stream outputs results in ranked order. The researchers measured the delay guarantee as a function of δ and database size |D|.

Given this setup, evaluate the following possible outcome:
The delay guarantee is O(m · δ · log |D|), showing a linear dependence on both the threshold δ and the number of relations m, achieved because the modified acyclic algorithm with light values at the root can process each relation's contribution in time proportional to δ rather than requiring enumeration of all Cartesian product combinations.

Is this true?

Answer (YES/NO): NO